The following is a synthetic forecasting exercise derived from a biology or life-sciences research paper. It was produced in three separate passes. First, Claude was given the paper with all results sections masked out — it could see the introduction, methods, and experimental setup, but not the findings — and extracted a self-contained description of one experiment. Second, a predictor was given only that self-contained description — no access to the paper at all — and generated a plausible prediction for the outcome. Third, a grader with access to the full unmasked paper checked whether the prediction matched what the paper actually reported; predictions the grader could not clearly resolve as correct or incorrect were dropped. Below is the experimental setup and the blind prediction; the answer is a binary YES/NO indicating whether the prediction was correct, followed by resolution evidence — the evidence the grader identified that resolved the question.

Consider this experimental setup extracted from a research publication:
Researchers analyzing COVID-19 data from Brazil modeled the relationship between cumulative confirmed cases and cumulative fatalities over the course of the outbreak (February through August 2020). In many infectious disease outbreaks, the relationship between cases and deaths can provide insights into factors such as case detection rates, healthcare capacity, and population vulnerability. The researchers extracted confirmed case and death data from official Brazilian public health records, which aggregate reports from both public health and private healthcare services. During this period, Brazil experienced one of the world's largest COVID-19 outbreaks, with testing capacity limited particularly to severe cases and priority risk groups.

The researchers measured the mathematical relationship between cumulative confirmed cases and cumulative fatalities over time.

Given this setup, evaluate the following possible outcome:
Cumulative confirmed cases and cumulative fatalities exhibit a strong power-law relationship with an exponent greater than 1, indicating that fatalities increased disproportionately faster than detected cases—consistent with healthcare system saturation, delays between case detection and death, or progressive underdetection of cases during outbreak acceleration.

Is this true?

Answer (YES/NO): NO